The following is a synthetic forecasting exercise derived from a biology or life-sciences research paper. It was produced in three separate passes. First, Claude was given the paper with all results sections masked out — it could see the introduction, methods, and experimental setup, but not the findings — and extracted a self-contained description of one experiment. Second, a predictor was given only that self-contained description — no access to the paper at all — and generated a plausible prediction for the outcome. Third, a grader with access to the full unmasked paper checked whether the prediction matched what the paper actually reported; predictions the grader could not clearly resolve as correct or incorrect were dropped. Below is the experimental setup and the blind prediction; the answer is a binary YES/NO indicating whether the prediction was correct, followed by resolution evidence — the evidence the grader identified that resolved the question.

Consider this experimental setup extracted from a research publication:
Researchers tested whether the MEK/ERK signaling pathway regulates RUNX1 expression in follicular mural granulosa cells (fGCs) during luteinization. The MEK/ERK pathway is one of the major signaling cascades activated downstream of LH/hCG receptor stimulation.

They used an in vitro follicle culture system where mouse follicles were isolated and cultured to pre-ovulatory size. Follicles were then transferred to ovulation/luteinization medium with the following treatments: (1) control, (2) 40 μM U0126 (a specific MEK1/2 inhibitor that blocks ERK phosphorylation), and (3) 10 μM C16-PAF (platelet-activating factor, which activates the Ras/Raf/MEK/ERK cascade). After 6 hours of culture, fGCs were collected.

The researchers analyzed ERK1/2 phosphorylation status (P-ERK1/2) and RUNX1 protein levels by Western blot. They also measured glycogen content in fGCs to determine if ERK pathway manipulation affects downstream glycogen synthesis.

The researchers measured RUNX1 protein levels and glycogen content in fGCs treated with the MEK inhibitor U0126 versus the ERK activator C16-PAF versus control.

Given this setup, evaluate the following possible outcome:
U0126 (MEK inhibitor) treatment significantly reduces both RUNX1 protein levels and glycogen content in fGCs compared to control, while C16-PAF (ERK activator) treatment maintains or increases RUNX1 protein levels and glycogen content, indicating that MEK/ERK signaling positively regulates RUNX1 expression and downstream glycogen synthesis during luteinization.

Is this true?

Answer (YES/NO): YES